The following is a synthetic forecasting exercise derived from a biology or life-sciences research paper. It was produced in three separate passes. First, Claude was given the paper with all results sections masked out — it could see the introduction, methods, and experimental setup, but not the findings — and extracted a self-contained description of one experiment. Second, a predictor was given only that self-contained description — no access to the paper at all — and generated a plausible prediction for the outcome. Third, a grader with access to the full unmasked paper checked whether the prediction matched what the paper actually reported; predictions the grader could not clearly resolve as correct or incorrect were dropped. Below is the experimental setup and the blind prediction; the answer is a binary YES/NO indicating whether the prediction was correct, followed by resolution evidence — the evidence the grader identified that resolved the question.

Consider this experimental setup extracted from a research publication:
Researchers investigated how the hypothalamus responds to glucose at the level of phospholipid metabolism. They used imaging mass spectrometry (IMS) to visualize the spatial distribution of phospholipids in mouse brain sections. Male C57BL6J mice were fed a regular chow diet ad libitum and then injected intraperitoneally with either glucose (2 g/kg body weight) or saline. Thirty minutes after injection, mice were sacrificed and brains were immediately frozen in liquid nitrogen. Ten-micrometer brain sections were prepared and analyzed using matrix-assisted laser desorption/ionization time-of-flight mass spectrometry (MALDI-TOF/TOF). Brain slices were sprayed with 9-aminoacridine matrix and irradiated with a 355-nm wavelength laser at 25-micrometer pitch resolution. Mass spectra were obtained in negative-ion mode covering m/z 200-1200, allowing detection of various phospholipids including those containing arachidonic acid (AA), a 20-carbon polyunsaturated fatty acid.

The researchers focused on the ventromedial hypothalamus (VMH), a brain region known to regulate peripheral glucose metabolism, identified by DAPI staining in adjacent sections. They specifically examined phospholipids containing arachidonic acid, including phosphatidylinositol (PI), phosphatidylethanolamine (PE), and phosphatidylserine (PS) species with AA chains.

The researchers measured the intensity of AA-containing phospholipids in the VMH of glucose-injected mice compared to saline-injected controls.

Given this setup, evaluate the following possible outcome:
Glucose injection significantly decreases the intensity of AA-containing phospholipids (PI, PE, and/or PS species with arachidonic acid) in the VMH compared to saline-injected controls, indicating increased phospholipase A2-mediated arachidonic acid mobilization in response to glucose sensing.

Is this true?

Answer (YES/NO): YES